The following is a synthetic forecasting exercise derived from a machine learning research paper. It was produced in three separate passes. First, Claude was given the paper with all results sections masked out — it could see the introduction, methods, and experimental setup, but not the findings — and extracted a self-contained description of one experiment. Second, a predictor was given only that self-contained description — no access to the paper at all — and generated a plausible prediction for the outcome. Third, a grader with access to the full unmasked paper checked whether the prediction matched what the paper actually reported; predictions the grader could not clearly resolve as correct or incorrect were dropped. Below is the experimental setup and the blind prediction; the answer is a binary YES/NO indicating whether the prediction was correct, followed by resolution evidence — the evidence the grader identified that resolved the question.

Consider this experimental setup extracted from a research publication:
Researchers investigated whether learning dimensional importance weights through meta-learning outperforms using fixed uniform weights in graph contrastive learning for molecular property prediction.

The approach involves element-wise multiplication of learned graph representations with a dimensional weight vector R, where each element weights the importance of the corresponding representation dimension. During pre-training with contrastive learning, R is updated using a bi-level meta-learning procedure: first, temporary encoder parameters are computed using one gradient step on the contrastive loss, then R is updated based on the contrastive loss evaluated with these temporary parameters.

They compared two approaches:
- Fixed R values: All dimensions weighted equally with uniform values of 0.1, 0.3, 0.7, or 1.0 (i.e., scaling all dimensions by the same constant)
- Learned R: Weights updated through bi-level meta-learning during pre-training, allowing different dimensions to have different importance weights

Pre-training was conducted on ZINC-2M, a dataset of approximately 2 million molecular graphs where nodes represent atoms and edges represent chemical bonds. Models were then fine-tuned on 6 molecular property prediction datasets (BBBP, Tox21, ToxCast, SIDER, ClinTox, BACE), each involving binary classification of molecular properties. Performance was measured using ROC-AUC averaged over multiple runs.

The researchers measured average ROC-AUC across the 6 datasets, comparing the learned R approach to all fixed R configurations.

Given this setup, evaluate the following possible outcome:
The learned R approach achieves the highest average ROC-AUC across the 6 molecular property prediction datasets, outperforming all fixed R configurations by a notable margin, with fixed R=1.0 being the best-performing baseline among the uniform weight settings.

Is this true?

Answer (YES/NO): NO